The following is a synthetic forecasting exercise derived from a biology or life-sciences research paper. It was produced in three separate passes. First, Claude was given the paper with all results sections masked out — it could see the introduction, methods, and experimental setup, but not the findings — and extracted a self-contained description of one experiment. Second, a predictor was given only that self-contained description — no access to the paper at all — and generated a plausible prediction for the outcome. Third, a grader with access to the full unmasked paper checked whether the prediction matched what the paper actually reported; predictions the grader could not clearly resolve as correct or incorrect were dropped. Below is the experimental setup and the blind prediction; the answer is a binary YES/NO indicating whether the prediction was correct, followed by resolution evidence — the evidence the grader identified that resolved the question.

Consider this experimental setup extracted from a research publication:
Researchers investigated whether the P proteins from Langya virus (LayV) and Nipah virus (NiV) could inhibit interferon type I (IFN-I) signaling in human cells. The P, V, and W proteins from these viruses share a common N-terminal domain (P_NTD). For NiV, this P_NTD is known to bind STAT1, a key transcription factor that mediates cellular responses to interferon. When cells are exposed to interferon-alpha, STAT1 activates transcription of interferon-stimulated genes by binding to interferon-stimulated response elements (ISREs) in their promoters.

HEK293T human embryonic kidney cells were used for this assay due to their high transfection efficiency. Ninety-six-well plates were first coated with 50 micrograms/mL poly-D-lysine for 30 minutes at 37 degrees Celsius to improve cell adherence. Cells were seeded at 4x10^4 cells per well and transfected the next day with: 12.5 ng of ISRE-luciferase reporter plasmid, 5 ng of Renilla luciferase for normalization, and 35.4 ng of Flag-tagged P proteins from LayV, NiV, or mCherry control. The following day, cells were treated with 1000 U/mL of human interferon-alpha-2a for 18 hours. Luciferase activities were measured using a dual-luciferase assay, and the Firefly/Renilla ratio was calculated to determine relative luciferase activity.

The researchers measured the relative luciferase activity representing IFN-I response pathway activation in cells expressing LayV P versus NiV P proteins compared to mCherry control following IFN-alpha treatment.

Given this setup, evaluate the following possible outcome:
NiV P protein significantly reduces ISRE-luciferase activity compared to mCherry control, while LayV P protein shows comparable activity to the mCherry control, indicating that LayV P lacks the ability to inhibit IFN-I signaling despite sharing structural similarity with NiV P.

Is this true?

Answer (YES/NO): NO